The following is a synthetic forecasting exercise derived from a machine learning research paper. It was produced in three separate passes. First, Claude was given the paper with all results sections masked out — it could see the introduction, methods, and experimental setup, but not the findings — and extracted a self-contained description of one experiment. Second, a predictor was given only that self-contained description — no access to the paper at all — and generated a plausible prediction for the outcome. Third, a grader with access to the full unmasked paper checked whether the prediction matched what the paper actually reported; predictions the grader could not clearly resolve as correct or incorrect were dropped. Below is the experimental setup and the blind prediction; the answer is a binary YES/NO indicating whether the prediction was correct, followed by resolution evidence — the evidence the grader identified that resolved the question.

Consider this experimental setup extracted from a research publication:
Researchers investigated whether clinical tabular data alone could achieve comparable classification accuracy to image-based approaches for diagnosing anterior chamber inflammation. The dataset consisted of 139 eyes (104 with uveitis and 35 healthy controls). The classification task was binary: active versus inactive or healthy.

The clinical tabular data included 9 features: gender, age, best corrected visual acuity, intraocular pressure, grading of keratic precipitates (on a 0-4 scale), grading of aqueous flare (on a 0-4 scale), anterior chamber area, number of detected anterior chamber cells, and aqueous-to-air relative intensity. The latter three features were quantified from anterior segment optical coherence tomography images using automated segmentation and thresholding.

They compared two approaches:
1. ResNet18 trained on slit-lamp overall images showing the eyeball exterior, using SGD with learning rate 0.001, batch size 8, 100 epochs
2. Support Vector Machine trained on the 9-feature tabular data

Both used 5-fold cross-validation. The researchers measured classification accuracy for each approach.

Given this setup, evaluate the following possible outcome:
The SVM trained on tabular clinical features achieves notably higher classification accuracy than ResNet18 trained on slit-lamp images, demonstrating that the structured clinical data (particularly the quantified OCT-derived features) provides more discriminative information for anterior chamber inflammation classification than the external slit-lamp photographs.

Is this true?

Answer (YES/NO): NO